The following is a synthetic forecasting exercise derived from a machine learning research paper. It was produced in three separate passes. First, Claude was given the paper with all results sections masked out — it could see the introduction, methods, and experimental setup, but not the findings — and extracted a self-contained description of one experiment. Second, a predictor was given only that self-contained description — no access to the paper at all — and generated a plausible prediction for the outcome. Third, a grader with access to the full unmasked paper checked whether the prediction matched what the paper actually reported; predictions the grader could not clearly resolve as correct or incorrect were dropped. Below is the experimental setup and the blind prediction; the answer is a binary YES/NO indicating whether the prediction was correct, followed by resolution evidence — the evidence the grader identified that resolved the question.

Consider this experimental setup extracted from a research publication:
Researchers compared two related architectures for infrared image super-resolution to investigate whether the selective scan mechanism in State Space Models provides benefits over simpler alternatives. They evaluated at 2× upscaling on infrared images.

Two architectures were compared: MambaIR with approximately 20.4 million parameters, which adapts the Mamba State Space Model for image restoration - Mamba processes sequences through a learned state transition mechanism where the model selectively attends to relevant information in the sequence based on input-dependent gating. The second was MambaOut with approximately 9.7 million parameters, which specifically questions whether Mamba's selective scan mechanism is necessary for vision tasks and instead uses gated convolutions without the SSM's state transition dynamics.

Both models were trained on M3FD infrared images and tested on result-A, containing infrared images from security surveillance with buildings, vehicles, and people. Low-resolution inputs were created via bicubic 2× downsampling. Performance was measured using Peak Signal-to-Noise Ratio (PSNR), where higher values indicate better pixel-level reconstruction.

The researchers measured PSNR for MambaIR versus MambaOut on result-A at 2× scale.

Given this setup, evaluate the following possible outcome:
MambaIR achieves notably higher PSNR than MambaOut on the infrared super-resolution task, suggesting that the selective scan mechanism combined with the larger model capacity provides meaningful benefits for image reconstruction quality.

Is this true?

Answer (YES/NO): YES